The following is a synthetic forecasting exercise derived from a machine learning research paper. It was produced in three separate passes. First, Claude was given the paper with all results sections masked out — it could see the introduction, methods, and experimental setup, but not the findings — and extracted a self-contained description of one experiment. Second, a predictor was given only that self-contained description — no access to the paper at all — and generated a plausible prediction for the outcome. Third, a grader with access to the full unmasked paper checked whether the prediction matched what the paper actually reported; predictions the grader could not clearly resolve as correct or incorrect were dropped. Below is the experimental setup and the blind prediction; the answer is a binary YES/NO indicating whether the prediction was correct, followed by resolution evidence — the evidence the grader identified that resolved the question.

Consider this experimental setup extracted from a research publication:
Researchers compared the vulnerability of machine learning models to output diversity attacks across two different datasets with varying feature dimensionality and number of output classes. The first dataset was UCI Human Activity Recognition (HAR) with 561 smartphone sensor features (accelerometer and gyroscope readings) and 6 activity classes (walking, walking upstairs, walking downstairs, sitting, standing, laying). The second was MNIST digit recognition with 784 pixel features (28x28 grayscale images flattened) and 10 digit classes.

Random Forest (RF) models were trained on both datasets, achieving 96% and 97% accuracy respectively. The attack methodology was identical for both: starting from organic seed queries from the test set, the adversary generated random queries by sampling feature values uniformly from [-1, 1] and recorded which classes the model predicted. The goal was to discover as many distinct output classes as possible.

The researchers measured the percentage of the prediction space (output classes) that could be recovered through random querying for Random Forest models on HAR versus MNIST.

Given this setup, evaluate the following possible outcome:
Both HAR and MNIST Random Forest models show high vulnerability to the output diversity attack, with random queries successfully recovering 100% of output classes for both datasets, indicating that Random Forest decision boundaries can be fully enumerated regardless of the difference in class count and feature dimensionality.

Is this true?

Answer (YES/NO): NO